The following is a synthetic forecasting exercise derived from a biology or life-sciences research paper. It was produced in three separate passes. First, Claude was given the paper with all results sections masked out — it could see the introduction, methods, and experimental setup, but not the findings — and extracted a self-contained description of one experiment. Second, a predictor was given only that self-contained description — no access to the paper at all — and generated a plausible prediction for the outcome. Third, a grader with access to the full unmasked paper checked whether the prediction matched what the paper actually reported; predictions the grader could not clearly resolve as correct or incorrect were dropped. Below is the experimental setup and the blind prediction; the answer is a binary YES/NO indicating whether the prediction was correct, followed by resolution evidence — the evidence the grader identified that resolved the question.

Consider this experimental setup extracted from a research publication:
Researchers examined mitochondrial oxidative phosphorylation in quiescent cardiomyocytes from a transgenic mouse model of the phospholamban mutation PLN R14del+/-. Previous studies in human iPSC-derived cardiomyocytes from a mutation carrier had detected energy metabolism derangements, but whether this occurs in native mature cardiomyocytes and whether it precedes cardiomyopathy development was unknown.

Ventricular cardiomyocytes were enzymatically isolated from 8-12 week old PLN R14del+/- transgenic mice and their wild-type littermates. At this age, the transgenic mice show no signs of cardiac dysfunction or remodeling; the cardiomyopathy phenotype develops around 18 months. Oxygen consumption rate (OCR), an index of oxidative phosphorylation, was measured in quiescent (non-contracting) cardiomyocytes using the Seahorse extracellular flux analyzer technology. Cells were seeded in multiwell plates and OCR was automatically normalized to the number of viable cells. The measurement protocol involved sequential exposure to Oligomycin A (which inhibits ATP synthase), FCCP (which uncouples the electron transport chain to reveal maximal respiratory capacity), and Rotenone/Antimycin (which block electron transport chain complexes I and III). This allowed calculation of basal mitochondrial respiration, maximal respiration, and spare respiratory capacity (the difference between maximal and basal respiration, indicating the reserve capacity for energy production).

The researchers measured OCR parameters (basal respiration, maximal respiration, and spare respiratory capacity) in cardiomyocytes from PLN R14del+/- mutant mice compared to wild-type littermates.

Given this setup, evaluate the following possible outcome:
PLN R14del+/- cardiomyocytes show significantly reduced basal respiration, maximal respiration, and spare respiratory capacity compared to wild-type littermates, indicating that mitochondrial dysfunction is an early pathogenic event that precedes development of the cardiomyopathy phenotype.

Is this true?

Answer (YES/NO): NO